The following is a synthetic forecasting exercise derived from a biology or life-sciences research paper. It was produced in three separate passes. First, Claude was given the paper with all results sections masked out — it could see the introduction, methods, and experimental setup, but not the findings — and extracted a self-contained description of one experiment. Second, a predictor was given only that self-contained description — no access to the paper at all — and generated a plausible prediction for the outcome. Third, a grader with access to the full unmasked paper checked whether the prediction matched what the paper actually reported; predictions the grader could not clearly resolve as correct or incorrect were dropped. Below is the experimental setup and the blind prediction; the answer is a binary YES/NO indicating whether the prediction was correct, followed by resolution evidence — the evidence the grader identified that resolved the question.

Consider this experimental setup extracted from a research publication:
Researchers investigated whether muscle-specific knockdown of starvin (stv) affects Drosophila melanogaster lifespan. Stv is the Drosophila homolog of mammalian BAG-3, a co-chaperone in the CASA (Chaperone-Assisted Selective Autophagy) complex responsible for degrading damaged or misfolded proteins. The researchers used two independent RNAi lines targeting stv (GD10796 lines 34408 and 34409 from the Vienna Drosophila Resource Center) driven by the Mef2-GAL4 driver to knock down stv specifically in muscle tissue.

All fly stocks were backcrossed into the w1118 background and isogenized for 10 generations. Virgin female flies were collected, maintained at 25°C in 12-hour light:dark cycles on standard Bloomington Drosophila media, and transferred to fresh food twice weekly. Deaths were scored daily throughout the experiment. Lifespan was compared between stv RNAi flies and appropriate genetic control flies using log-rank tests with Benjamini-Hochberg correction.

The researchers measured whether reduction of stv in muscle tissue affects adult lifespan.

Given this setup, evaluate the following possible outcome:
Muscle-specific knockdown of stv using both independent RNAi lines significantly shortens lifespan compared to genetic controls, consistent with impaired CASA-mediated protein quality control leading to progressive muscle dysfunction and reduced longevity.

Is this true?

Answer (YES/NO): YES